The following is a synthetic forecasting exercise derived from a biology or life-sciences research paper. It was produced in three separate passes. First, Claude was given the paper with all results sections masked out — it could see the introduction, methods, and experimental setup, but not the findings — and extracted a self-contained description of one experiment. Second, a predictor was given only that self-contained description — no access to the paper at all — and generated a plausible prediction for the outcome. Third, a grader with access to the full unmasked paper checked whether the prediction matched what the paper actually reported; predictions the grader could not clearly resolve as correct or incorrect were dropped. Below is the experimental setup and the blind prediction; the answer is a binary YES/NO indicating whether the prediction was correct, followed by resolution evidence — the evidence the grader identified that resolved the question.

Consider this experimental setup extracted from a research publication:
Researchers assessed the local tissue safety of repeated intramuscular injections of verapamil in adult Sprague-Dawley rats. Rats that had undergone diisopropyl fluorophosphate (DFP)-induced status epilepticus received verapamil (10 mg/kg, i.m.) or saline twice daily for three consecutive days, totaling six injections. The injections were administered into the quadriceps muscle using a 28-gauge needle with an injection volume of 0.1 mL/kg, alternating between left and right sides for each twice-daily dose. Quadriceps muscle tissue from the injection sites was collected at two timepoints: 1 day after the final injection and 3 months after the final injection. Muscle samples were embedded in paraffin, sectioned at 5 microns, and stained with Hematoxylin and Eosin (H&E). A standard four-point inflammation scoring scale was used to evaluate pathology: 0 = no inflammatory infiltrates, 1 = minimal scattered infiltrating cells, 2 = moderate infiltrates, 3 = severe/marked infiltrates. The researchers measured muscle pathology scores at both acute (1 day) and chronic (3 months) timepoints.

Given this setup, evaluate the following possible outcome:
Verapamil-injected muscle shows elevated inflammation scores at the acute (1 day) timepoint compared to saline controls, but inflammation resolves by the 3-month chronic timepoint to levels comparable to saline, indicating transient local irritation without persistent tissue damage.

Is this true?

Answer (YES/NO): NO